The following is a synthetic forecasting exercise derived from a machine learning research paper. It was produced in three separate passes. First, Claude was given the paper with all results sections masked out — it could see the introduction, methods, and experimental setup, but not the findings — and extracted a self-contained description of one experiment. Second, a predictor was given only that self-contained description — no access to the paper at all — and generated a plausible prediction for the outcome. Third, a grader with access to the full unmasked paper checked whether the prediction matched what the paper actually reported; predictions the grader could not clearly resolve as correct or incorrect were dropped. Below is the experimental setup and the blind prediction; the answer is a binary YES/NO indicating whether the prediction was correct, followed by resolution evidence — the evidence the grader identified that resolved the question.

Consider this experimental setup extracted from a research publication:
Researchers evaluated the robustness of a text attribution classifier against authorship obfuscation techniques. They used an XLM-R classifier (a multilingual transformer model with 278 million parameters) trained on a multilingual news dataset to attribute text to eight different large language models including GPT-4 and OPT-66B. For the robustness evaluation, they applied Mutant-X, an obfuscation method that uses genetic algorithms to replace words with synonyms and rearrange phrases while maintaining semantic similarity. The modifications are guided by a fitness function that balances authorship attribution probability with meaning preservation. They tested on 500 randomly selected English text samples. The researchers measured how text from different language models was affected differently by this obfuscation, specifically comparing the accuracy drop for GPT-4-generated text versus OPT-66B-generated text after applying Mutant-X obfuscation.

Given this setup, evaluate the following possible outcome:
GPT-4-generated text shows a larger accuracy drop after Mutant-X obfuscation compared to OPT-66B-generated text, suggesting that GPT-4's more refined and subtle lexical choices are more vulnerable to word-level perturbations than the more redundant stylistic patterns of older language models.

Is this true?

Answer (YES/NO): YES